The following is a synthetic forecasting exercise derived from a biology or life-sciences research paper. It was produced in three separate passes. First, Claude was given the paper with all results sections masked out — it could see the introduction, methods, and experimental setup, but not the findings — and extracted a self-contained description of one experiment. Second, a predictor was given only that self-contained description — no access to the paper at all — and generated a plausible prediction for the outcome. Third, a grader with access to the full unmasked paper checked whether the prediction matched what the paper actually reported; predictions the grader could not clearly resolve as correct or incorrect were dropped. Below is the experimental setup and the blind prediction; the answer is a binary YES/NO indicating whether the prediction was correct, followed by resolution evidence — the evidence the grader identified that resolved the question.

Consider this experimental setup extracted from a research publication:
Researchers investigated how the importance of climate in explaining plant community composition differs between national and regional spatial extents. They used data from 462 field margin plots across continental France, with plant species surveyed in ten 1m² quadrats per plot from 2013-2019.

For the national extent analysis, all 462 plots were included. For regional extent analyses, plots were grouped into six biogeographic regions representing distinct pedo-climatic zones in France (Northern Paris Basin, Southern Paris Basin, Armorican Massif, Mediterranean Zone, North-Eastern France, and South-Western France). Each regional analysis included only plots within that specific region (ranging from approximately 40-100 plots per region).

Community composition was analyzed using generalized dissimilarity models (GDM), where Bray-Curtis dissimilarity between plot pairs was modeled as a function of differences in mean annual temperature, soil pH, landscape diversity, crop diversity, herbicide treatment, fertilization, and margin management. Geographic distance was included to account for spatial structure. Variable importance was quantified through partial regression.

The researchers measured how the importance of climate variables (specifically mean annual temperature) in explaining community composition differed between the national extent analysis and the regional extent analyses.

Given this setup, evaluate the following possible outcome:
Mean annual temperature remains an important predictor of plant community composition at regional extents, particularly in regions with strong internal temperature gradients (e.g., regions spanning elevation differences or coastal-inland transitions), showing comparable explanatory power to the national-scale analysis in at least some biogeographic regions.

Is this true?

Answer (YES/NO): NO